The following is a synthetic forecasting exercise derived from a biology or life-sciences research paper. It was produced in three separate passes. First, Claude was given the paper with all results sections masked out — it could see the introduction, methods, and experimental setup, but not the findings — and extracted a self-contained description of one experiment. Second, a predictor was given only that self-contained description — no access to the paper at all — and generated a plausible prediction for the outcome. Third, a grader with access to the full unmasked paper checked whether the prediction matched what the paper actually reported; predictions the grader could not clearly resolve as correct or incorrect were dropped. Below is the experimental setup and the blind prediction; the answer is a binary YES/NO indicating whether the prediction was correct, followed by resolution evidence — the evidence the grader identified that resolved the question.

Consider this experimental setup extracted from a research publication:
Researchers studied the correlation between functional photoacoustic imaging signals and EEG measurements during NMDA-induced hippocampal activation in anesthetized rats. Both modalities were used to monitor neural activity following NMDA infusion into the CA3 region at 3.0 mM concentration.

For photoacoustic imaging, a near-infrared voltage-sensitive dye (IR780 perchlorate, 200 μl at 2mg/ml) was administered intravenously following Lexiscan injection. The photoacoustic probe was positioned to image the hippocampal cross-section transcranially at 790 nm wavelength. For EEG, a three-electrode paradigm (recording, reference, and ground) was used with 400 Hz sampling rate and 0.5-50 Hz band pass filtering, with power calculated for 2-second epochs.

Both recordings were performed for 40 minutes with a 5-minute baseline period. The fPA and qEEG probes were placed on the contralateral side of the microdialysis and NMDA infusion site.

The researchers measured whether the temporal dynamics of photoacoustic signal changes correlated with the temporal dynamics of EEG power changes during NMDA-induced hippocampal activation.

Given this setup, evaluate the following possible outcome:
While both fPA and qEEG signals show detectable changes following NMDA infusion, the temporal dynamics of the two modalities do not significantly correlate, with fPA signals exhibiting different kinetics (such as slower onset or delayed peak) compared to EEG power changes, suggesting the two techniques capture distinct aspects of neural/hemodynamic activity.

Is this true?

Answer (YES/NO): NO